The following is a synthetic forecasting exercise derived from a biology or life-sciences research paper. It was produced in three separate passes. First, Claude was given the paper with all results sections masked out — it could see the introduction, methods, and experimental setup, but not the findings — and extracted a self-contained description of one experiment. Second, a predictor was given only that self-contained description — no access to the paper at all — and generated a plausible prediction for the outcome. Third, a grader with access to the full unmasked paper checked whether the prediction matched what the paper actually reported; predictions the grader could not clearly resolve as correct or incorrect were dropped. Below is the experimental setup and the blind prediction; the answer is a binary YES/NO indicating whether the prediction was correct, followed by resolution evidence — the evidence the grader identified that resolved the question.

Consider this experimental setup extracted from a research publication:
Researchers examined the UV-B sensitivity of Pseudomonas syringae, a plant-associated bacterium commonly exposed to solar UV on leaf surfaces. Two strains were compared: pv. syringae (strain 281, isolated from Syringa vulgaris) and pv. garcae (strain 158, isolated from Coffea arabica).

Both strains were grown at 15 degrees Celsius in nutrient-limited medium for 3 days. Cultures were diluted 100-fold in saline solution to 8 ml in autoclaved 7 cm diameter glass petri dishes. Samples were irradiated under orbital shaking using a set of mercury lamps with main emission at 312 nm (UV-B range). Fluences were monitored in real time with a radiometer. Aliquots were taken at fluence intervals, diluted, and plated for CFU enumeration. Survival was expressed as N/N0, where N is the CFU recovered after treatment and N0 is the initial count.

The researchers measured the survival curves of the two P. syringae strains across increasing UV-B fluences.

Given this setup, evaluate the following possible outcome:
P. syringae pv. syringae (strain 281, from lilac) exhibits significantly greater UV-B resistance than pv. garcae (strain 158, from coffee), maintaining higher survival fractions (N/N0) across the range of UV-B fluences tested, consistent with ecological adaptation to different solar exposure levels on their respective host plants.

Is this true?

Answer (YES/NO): NO